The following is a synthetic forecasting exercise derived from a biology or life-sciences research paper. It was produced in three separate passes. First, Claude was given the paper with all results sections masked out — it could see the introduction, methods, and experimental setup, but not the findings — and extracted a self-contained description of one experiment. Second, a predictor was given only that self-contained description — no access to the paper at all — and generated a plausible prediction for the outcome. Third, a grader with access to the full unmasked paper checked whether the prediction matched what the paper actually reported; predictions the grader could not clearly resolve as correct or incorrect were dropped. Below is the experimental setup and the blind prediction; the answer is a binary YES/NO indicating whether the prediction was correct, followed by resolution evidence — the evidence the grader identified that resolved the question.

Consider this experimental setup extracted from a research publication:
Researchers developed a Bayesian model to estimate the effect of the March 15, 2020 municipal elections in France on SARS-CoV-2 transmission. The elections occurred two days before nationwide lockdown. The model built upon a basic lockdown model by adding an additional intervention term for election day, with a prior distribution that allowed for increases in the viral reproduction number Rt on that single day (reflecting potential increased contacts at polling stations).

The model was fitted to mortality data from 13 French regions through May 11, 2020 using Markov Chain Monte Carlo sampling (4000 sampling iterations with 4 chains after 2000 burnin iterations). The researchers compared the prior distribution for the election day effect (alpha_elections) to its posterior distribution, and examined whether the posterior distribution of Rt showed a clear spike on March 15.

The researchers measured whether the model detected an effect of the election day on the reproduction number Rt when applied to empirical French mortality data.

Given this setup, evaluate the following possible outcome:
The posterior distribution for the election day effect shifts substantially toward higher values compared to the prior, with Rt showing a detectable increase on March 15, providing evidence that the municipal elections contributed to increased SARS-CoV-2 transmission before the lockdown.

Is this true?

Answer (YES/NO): NO